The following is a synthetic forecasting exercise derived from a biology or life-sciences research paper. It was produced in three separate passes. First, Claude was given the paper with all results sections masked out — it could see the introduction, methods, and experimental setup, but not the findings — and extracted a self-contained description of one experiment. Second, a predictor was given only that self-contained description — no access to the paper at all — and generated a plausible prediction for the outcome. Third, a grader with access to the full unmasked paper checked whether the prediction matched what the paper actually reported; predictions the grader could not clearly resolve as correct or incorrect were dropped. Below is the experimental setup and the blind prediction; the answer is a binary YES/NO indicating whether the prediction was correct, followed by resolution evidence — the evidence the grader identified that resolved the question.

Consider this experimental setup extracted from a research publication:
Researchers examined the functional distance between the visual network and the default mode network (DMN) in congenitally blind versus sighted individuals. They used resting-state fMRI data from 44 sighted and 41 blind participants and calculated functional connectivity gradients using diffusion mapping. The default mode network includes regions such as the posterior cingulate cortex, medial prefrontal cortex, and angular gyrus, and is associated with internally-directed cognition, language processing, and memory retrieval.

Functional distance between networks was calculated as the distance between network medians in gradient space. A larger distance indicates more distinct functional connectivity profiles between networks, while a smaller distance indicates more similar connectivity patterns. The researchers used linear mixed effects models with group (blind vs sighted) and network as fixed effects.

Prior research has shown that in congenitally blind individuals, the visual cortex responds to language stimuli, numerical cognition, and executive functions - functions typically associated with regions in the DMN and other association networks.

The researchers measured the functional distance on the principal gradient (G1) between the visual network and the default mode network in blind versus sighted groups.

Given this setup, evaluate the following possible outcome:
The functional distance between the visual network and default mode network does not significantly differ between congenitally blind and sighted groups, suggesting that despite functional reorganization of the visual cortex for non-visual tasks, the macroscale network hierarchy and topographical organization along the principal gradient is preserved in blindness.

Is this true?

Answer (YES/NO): NO